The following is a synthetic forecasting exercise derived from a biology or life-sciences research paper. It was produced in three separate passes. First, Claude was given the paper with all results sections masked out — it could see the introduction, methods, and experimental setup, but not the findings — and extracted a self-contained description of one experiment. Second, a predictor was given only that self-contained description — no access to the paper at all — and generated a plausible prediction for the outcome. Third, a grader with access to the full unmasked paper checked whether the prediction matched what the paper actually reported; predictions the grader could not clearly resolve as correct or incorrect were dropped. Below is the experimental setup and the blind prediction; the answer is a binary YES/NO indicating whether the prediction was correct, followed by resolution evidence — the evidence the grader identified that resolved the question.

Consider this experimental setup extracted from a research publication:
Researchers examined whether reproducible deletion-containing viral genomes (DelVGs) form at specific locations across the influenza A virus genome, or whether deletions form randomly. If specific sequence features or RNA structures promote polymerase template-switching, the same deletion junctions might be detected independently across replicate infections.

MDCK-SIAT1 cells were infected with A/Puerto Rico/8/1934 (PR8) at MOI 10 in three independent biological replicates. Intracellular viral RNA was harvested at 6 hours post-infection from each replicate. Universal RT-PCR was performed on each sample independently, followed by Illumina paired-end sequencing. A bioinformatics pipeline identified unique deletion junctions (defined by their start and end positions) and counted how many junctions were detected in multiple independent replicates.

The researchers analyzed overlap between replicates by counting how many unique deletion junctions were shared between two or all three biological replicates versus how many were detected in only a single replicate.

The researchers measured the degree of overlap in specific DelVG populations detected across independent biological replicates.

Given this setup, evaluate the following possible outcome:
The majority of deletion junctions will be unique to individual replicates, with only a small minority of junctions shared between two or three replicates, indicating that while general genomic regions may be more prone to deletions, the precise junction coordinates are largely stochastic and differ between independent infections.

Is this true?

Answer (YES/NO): YES